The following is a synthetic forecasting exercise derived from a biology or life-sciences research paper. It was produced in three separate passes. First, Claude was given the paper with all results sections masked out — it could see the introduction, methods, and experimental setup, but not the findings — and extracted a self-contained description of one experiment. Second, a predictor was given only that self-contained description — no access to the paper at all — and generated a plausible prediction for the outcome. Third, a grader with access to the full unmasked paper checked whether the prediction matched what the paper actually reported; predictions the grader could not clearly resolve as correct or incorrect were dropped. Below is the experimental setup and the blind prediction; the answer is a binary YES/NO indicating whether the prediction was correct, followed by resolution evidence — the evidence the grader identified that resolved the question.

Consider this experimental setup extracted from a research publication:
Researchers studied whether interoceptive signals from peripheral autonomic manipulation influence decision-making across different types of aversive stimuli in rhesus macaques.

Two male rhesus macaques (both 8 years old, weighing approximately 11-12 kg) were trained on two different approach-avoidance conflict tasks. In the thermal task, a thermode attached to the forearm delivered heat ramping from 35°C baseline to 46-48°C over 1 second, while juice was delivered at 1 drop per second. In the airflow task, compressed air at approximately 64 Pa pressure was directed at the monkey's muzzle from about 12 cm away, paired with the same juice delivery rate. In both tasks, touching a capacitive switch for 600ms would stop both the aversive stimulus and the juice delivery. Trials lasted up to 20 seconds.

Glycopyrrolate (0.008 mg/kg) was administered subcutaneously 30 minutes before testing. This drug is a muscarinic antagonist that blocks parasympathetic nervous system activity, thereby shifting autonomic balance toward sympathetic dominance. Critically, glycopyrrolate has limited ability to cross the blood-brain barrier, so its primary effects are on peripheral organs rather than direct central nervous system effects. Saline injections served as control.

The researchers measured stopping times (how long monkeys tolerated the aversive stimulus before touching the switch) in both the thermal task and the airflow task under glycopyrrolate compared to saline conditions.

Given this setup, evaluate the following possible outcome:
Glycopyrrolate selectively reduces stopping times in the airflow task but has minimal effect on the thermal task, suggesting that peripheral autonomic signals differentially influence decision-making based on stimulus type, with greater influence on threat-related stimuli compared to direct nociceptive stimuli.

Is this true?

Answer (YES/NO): NO